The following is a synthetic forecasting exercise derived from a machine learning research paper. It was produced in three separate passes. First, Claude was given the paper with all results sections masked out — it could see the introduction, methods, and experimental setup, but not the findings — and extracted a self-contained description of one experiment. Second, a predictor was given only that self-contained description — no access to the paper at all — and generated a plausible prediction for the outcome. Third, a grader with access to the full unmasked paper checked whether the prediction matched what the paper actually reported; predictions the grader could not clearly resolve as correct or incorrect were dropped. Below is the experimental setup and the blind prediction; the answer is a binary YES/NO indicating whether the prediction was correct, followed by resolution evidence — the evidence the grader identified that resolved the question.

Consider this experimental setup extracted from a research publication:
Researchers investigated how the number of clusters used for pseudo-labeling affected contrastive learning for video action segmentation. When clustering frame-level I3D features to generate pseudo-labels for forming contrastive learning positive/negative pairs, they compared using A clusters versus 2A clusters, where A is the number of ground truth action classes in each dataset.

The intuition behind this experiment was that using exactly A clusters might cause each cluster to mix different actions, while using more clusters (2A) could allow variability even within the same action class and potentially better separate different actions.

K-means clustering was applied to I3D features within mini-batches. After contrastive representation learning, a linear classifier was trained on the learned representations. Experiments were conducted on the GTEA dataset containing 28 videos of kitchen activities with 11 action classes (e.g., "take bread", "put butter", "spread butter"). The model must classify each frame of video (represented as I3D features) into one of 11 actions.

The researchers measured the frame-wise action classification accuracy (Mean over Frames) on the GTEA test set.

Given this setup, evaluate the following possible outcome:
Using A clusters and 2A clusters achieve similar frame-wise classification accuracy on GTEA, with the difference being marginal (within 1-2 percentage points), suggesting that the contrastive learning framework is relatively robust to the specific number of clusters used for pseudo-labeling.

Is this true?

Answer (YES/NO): NO